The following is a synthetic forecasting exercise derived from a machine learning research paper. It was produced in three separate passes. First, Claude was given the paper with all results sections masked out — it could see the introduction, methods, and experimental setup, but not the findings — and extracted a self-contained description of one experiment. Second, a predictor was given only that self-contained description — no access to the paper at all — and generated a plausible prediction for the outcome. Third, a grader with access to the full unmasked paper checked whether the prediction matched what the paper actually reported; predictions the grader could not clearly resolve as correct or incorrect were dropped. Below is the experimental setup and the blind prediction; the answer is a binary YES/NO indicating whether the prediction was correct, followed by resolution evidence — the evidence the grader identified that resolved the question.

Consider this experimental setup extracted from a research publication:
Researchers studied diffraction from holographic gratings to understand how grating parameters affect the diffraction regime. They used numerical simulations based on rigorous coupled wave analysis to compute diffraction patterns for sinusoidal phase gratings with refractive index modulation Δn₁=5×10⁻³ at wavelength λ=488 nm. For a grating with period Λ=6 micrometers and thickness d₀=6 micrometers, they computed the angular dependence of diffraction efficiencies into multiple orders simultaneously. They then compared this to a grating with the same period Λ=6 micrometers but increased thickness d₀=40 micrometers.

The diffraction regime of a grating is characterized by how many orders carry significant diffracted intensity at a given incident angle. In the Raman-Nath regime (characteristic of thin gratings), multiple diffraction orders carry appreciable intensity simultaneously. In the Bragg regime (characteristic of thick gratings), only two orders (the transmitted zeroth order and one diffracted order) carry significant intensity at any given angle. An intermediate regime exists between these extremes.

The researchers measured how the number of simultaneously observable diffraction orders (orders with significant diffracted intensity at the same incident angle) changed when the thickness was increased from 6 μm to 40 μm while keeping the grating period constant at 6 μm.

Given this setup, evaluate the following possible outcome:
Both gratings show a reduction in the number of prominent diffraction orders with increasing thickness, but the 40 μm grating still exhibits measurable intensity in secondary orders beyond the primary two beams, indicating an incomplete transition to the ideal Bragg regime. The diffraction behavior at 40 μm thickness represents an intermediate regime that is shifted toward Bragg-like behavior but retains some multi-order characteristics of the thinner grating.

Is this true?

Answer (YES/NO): YES